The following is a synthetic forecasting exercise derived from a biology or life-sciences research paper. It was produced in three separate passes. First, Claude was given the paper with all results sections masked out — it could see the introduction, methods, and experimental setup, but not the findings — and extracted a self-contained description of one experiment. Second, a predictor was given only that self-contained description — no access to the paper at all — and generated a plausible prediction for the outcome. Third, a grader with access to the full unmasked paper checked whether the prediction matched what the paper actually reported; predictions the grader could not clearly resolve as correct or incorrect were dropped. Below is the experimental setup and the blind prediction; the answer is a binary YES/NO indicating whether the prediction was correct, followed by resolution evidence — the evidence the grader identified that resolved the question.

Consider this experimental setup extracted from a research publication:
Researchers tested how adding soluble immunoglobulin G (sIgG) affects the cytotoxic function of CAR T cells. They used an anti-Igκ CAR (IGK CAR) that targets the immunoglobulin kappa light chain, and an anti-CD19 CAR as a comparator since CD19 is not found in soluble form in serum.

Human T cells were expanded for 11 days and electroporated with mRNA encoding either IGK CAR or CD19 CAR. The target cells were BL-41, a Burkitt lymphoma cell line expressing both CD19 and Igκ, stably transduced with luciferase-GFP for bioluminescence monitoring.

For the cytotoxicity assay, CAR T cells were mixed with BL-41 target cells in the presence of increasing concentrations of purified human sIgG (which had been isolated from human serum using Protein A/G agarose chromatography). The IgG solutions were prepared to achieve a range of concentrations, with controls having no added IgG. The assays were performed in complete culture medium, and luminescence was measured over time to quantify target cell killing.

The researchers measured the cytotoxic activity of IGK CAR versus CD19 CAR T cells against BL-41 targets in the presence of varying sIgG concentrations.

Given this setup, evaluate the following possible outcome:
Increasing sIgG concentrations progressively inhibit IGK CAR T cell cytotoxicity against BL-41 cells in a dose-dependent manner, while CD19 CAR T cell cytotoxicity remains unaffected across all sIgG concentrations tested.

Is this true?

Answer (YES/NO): YES